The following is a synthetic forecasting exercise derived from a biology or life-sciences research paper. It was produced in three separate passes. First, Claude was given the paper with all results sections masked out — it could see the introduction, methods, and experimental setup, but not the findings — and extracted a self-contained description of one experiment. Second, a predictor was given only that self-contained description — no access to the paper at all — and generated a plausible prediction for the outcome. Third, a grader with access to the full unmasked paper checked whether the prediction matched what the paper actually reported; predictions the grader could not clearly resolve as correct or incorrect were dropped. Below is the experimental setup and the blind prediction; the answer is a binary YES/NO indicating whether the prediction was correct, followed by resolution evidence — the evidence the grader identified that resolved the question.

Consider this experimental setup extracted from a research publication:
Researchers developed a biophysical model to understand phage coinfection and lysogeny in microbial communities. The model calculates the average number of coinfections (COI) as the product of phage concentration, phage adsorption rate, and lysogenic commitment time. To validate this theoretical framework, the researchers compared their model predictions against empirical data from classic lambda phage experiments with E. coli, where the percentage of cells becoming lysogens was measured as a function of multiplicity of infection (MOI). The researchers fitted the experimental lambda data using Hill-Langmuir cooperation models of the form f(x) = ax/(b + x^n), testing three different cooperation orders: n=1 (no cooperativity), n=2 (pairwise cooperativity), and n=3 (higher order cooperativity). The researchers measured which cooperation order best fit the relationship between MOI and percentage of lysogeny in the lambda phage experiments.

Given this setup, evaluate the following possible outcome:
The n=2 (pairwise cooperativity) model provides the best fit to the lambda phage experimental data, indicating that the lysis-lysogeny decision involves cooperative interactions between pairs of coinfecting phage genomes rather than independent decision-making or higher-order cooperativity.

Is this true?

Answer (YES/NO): YES